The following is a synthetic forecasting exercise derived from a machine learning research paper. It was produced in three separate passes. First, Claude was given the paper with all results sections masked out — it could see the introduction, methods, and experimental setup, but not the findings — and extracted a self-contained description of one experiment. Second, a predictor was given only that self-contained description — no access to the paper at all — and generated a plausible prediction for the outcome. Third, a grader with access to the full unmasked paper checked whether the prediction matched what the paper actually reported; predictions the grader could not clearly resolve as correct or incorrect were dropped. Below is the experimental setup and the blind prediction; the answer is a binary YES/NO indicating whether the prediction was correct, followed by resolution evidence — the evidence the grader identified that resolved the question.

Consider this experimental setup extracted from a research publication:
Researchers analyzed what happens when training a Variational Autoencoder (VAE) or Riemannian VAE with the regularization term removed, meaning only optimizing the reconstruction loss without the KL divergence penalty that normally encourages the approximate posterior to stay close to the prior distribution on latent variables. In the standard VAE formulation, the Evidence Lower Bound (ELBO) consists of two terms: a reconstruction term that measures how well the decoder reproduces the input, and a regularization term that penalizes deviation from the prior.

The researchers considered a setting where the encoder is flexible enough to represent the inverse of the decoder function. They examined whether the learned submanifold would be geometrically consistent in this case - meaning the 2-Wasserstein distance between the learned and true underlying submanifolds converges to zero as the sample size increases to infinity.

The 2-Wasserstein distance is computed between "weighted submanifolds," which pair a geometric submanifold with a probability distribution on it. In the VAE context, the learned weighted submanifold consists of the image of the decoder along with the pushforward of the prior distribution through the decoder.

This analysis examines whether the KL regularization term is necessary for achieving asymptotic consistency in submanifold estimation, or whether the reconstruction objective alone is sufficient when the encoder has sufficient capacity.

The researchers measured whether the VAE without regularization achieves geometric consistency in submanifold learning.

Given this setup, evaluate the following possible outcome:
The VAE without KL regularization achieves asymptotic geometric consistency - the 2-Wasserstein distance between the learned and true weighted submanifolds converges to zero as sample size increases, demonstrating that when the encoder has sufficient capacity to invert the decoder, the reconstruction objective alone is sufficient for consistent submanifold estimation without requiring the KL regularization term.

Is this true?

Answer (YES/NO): YES